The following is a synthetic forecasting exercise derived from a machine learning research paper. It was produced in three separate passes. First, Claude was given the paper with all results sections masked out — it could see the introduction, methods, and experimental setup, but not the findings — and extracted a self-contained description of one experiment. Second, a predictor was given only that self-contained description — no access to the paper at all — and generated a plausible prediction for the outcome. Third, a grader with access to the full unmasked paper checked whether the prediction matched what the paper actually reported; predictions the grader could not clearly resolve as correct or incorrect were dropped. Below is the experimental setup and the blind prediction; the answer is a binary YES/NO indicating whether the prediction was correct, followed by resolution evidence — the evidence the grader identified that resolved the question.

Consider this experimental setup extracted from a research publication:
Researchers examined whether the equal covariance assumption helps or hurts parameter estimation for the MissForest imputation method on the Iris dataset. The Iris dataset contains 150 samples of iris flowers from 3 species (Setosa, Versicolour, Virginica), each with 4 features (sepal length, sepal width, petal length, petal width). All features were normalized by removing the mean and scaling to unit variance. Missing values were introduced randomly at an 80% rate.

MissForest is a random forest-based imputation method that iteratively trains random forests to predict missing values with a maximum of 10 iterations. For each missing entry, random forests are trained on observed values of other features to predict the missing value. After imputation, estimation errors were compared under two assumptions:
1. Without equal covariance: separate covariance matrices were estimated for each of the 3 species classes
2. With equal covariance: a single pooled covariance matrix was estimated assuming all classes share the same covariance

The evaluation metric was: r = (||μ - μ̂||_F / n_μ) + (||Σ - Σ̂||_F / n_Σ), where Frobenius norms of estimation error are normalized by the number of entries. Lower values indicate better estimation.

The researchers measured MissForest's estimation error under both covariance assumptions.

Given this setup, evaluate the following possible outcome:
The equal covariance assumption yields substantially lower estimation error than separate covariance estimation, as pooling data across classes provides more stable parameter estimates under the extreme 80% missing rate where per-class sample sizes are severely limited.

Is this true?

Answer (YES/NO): YES